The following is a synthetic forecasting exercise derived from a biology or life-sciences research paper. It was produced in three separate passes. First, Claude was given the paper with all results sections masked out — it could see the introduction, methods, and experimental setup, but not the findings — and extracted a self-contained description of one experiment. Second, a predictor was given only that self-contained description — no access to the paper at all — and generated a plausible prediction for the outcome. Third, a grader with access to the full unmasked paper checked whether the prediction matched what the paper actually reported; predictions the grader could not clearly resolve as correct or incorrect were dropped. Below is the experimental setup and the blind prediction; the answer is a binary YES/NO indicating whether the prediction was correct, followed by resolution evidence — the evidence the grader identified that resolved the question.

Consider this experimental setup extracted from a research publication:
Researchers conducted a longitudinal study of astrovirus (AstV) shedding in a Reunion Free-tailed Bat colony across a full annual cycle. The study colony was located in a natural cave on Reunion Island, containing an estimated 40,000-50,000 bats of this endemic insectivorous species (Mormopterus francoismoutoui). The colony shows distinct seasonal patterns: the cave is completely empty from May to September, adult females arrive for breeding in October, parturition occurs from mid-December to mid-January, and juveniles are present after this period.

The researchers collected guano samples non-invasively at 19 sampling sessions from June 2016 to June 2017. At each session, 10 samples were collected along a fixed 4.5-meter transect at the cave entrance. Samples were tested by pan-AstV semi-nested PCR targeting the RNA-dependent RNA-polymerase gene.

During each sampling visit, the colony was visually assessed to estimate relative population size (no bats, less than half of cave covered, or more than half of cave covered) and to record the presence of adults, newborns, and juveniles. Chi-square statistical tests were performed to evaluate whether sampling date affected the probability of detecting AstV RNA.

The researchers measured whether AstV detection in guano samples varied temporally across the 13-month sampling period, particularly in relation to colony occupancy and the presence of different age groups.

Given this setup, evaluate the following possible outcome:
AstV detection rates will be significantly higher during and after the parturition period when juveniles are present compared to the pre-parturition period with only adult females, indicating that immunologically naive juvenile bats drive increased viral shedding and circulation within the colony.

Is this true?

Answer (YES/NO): YES